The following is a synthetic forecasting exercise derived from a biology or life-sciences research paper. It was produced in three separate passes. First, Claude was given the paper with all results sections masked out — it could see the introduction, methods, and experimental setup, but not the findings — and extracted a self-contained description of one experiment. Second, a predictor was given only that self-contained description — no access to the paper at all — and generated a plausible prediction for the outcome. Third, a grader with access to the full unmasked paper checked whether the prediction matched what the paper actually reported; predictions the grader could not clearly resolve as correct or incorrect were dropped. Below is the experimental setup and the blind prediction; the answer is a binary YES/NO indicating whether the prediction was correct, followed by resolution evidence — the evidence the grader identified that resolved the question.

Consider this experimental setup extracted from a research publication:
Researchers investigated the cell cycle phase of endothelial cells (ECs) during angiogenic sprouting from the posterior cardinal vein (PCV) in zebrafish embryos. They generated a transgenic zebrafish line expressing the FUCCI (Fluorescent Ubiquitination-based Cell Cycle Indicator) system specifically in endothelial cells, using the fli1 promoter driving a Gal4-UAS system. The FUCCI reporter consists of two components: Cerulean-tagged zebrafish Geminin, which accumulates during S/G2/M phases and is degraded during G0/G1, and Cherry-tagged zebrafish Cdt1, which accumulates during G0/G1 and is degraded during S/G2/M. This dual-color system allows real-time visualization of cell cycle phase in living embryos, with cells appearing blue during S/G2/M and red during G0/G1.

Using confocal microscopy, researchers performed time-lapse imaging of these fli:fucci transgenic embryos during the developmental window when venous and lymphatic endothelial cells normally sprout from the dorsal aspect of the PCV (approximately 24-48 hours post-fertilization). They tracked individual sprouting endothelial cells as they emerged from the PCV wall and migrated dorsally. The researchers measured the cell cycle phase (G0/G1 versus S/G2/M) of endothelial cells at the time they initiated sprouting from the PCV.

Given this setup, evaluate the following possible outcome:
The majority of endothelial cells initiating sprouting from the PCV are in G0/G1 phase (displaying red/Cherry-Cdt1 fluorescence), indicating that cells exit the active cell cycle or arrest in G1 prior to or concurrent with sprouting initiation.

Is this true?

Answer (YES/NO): YES